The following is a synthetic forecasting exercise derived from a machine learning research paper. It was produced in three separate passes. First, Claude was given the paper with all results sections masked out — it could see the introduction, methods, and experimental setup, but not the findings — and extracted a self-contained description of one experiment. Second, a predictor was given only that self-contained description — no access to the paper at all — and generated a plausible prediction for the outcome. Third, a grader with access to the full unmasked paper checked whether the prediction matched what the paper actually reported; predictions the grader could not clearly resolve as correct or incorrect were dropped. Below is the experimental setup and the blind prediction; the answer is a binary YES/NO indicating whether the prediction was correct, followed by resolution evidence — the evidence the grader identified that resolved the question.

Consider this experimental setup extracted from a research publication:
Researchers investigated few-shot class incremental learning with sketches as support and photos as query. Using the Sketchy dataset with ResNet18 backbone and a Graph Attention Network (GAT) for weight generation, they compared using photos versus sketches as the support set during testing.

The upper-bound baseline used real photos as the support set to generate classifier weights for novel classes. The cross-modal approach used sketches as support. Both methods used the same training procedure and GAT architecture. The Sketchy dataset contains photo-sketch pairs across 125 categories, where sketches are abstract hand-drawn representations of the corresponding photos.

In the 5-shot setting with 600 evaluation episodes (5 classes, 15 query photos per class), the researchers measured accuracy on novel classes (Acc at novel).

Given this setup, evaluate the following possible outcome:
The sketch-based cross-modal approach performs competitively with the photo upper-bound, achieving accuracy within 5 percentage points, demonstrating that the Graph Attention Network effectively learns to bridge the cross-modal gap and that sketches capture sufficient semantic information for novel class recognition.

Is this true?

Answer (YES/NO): NO